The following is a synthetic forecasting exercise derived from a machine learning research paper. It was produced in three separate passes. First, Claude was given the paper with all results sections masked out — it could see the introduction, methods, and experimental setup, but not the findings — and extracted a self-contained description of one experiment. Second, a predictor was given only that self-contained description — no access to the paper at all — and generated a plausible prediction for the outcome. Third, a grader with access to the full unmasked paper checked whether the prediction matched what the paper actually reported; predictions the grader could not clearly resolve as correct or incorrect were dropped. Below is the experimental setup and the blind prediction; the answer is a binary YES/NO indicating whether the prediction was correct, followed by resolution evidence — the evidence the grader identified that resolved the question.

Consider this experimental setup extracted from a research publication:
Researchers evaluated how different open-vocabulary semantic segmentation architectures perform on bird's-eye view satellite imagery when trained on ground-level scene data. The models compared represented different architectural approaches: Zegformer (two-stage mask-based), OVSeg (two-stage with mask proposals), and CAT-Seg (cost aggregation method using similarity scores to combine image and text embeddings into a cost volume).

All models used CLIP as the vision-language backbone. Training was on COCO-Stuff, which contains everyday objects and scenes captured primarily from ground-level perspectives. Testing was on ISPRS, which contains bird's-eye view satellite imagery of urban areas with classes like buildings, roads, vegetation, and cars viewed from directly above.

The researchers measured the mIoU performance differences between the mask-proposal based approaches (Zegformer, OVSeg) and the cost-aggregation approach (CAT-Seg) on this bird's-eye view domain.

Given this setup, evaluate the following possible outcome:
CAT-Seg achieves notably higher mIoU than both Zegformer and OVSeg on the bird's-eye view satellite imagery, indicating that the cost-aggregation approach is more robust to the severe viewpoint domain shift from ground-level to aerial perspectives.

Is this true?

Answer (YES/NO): YES